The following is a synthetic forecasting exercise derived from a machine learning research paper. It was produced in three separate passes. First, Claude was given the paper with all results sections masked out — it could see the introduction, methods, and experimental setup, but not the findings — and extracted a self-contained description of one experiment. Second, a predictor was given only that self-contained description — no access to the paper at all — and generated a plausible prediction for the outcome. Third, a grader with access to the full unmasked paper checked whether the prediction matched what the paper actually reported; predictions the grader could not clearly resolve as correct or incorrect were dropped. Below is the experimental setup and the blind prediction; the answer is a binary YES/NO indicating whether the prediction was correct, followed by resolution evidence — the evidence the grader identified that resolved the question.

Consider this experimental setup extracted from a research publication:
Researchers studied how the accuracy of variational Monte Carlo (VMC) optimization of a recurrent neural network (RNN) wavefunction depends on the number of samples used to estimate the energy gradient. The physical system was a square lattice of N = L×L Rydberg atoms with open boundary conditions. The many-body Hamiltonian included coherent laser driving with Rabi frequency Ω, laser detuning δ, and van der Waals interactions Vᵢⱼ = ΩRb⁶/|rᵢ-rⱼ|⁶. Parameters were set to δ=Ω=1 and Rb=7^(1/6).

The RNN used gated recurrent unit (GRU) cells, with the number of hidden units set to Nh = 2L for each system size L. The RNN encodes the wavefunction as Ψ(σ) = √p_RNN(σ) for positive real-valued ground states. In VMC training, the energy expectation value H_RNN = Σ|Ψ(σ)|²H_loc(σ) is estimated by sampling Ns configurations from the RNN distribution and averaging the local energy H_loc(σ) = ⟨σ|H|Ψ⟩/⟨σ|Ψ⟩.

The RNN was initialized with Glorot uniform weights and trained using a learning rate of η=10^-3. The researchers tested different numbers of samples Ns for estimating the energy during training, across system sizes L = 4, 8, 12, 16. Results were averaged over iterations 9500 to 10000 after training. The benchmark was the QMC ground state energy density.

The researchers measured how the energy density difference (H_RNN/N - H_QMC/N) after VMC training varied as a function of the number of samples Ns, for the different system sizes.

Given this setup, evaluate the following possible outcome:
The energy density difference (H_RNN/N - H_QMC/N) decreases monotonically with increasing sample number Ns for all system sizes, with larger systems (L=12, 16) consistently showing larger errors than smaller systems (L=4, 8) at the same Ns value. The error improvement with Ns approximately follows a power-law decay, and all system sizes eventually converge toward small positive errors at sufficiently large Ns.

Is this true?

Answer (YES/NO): NO